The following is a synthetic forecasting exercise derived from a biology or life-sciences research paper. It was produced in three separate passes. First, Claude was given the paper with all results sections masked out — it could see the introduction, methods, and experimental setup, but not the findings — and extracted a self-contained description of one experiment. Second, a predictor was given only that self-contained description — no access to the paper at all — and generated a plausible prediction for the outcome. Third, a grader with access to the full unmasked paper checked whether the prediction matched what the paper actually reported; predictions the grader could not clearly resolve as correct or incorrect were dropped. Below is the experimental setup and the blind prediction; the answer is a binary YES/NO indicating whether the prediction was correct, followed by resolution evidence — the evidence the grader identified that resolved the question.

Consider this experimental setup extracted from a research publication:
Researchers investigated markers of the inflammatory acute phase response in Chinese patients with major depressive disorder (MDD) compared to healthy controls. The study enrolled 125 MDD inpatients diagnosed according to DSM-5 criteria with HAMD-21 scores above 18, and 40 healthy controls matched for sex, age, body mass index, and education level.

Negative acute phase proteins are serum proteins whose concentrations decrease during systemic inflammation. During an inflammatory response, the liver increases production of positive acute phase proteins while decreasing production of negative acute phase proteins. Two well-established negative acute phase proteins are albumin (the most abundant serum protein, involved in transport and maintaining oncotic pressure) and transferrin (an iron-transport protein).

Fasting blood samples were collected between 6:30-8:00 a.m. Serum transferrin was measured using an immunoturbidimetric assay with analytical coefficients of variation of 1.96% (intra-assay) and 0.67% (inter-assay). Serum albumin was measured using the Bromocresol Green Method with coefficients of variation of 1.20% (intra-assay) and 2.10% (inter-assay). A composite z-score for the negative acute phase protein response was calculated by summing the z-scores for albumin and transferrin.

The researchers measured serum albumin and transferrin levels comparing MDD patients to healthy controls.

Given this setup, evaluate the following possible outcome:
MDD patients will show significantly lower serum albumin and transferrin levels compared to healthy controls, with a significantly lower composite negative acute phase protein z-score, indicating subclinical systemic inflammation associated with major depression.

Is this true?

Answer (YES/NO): YES